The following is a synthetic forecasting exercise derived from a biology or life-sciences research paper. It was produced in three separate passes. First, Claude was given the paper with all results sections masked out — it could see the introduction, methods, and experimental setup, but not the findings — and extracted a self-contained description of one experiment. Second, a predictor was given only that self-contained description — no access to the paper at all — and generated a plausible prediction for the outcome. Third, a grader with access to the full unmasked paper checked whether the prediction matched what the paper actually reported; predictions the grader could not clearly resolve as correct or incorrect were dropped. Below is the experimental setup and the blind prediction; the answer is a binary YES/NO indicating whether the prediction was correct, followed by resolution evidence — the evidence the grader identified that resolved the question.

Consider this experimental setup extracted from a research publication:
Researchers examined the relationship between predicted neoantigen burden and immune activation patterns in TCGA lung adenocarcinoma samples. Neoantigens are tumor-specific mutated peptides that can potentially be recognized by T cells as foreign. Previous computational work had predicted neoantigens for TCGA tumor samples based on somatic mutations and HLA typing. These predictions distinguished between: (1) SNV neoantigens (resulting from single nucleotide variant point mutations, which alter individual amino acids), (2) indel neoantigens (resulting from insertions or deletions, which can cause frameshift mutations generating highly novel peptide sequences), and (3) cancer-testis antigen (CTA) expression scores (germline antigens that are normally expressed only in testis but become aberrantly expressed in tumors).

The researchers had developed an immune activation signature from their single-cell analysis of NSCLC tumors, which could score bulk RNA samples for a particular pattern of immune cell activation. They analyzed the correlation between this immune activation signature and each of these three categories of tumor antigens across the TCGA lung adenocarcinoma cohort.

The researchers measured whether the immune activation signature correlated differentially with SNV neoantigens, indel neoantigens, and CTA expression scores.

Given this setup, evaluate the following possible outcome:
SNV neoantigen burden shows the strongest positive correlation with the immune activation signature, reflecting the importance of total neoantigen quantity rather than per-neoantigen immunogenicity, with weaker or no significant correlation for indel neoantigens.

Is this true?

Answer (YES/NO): NO